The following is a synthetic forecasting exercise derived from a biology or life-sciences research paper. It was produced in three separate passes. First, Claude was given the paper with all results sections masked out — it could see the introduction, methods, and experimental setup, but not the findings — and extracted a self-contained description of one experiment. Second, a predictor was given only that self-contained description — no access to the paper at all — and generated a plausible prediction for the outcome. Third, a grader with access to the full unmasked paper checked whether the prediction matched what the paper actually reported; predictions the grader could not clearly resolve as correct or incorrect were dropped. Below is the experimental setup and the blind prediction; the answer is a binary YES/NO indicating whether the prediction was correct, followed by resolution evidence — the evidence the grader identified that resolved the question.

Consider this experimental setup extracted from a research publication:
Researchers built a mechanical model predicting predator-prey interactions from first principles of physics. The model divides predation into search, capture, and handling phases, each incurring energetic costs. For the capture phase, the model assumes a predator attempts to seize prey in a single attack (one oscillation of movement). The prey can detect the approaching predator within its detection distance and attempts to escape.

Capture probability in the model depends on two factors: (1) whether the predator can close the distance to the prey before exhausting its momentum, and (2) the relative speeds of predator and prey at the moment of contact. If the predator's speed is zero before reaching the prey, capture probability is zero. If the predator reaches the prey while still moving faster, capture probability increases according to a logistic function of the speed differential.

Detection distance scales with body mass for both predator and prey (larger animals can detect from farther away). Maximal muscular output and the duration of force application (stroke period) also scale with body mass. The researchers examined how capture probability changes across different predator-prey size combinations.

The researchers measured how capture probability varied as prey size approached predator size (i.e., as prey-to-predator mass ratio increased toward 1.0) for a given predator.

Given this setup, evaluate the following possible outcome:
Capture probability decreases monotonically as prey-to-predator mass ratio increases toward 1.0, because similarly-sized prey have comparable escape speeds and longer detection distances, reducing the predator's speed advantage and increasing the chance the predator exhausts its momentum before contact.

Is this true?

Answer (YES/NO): YES